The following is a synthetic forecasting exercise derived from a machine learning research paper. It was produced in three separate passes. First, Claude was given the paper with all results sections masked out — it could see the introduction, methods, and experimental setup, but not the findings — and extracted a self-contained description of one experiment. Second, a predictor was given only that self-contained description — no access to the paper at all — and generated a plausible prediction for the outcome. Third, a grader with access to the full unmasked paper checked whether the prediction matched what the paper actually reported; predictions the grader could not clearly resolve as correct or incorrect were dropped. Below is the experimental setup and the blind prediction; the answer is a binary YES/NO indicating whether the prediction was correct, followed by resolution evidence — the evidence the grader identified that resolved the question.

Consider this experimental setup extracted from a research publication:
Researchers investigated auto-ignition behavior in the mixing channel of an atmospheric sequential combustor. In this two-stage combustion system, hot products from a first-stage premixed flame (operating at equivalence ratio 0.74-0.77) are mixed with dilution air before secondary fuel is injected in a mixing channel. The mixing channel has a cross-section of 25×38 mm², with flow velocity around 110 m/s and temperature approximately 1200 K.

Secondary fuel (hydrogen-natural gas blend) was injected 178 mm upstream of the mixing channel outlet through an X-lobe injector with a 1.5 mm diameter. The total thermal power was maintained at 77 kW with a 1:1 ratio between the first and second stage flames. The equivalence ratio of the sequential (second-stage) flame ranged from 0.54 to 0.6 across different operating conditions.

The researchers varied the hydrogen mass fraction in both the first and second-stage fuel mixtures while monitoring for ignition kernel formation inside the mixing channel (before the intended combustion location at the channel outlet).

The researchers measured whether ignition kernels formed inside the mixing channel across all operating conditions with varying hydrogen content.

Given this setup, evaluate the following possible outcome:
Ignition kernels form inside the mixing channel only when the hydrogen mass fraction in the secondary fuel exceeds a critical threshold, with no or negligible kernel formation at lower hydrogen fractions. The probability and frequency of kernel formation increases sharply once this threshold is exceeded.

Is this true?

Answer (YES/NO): NO